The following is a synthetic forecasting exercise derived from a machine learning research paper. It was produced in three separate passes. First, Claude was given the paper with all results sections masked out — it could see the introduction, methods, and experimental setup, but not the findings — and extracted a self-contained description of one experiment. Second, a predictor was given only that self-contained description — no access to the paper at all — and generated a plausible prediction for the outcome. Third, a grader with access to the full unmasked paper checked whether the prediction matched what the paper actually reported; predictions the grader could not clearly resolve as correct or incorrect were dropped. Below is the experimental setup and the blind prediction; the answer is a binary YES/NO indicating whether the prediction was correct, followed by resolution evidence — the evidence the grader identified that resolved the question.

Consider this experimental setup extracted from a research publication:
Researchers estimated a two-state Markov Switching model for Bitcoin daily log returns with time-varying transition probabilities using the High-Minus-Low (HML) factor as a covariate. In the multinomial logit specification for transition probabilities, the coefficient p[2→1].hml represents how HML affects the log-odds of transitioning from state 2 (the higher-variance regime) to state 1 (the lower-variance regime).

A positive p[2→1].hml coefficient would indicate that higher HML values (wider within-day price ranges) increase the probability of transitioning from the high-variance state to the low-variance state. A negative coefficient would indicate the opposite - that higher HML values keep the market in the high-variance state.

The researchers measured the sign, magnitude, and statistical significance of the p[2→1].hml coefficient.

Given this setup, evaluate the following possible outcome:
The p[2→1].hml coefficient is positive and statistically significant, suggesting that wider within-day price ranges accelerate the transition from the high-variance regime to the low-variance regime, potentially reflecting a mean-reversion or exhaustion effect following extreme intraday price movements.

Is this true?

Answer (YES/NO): YES